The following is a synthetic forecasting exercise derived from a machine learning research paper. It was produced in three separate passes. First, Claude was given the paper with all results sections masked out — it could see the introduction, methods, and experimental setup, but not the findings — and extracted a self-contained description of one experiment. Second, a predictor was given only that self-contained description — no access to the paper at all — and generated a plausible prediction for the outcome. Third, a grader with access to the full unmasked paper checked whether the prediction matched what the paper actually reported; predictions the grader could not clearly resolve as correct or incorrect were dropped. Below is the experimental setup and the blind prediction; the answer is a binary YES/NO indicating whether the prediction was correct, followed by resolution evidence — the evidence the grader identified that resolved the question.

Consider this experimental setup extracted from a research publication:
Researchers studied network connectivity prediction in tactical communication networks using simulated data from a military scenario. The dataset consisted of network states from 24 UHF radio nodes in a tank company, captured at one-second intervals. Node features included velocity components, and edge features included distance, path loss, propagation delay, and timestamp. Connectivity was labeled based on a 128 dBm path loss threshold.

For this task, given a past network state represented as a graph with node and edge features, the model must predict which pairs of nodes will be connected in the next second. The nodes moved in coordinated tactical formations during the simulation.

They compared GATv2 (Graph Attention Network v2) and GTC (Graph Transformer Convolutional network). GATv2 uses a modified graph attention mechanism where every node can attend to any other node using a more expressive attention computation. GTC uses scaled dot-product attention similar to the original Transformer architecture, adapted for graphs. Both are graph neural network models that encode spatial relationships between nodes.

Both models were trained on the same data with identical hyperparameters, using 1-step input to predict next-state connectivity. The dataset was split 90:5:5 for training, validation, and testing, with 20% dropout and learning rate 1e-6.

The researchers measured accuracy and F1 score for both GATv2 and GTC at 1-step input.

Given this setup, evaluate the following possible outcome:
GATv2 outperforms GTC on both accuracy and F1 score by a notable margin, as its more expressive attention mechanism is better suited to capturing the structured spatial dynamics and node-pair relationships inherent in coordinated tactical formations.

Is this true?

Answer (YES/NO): NO